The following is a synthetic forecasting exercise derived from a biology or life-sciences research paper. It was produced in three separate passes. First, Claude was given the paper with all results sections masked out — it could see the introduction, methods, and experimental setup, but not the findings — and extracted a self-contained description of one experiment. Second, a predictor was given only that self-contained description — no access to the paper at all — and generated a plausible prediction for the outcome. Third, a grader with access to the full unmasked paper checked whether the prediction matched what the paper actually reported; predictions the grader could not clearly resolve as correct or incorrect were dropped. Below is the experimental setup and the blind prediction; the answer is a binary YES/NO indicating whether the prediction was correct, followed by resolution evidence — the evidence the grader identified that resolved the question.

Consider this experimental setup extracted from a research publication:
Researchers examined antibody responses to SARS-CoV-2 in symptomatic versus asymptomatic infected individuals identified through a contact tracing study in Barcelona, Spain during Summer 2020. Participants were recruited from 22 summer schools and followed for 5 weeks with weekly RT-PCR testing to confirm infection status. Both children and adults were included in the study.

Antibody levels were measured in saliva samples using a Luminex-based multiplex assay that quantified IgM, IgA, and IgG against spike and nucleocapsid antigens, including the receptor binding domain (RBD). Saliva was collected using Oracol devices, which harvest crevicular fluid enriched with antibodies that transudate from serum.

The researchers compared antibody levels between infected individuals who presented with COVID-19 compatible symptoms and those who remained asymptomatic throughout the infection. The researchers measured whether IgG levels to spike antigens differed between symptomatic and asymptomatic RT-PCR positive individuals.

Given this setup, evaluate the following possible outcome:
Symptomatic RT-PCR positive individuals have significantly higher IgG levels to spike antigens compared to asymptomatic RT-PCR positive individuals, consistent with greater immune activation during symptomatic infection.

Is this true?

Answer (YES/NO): NO